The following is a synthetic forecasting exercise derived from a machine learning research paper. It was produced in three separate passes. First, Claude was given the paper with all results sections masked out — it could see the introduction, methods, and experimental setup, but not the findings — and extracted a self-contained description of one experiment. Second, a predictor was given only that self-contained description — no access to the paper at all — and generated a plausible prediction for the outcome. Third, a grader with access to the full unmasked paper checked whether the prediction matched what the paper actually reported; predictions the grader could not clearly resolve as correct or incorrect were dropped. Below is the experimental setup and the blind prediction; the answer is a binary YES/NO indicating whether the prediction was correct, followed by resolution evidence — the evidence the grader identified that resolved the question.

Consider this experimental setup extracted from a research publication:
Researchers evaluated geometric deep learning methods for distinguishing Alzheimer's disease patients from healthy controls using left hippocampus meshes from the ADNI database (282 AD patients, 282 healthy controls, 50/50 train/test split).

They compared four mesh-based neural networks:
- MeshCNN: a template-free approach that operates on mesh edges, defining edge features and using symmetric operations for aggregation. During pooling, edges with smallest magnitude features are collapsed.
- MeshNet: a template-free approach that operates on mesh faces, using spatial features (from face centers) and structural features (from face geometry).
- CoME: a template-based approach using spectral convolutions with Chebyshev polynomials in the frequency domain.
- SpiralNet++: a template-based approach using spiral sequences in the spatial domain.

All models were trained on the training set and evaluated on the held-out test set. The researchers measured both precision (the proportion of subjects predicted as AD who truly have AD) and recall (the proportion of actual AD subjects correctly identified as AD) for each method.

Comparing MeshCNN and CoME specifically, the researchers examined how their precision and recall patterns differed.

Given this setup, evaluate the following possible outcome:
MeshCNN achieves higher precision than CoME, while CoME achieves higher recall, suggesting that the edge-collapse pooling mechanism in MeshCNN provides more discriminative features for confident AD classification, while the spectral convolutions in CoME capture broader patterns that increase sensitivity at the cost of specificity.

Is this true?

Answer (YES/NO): YES